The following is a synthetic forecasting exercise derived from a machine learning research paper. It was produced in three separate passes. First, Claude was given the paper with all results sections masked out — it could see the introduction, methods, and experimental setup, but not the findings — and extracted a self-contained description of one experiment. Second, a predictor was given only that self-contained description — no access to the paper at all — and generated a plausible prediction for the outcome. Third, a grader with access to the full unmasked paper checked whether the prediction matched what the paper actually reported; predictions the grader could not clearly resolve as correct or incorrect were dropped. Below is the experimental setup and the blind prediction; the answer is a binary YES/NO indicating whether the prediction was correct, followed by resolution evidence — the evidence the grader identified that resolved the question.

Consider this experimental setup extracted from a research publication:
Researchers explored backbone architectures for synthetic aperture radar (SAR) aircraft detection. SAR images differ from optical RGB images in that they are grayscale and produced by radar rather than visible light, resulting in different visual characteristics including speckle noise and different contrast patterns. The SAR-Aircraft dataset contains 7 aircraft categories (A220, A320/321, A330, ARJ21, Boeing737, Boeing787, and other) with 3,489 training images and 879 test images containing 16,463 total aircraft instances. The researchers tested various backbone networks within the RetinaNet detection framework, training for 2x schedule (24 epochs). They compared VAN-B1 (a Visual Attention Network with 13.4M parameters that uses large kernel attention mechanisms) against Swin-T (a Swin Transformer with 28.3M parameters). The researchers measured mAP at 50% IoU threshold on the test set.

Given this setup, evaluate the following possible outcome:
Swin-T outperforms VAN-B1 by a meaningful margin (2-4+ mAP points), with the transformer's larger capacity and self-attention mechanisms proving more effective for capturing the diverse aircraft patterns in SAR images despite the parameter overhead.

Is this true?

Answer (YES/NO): NO